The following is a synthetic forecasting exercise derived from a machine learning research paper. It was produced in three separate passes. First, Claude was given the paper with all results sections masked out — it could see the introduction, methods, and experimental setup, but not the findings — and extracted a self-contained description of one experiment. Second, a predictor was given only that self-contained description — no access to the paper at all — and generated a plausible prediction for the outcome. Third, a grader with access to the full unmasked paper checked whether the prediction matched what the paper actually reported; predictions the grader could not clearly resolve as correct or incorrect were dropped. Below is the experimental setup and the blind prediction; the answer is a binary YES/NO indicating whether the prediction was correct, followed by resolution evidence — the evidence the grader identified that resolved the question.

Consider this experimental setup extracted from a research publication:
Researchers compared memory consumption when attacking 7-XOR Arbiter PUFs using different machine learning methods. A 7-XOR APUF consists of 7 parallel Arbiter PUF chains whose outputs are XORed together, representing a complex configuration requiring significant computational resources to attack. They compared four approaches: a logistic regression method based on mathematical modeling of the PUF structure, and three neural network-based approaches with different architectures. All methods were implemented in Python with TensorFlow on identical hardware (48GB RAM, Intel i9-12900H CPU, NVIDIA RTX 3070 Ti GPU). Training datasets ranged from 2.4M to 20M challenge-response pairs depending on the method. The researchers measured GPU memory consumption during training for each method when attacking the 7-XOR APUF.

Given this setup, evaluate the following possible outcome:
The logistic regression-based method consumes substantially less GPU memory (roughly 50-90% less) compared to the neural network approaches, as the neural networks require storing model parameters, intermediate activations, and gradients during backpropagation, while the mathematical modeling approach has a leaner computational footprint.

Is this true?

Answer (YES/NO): NO